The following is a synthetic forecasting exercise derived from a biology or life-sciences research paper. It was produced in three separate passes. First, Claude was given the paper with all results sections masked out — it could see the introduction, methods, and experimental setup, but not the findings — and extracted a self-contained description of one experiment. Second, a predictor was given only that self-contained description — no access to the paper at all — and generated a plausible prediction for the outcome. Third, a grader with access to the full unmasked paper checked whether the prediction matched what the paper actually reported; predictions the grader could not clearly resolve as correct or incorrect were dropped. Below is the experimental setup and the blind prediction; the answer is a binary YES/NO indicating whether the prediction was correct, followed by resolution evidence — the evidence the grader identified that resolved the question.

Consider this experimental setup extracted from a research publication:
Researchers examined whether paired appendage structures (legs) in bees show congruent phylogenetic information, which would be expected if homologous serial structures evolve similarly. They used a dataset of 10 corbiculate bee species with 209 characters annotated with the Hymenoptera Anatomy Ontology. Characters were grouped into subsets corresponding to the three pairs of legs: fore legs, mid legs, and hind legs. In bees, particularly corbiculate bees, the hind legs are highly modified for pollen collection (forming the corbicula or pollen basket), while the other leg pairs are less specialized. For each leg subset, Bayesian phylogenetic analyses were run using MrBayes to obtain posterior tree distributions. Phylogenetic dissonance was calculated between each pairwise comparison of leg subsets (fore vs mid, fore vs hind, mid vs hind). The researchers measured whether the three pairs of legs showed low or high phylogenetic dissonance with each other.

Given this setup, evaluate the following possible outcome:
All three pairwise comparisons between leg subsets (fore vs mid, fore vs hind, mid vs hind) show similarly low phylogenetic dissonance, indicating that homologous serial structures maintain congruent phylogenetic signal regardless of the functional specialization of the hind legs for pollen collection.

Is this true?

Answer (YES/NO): NO